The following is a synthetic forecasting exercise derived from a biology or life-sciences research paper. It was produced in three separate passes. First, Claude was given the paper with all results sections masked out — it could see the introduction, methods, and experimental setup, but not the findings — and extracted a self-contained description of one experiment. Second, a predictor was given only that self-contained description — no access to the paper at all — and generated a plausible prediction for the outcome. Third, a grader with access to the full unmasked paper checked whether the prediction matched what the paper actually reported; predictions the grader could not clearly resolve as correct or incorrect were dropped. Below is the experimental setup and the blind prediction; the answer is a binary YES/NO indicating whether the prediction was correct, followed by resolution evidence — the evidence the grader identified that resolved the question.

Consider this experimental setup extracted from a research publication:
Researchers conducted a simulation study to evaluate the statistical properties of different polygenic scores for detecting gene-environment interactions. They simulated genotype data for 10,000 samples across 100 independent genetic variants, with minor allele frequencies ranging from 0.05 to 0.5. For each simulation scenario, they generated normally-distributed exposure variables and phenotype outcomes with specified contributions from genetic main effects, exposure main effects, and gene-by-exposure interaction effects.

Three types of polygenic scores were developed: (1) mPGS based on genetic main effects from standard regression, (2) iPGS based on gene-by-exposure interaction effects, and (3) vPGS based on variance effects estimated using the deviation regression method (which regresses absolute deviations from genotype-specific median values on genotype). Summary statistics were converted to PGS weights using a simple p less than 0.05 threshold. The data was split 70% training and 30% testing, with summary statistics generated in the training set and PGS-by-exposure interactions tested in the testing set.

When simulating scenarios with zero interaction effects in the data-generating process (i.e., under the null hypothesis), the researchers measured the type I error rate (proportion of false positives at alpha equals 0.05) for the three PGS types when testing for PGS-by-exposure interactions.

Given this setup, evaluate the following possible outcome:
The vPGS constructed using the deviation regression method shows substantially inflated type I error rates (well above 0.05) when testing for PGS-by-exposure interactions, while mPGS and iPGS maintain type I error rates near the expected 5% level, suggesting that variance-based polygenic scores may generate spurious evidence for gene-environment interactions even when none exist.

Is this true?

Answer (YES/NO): NO